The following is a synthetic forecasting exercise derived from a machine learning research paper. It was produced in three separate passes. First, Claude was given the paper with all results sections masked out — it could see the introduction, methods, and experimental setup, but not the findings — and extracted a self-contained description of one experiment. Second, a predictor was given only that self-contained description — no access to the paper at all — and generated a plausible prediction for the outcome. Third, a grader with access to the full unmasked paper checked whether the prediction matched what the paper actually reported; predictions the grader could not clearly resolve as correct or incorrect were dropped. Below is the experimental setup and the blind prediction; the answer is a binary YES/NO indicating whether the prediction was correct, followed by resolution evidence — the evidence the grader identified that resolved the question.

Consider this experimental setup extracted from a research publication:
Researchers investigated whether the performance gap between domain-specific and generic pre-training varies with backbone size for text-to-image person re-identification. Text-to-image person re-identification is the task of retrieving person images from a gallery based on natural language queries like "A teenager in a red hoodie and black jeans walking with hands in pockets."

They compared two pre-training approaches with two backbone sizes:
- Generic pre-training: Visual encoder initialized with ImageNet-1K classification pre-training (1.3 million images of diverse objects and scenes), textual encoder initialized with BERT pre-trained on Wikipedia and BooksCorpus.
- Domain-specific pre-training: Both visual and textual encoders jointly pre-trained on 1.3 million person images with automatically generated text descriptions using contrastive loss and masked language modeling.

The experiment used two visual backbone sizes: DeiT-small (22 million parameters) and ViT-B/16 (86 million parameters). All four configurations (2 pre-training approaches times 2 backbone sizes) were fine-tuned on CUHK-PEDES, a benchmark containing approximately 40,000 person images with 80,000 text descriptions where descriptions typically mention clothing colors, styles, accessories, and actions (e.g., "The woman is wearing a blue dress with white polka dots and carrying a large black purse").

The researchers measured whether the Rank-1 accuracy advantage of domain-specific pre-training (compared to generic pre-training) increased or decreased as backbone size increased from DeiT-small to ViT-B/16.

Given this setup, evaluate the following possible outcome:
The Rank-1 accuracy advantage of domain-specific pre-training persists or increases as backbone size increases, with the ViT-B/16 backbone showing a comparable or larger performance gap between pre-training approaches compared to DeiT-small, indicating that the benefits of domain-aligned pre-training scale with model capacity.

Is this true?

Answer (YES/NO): YES